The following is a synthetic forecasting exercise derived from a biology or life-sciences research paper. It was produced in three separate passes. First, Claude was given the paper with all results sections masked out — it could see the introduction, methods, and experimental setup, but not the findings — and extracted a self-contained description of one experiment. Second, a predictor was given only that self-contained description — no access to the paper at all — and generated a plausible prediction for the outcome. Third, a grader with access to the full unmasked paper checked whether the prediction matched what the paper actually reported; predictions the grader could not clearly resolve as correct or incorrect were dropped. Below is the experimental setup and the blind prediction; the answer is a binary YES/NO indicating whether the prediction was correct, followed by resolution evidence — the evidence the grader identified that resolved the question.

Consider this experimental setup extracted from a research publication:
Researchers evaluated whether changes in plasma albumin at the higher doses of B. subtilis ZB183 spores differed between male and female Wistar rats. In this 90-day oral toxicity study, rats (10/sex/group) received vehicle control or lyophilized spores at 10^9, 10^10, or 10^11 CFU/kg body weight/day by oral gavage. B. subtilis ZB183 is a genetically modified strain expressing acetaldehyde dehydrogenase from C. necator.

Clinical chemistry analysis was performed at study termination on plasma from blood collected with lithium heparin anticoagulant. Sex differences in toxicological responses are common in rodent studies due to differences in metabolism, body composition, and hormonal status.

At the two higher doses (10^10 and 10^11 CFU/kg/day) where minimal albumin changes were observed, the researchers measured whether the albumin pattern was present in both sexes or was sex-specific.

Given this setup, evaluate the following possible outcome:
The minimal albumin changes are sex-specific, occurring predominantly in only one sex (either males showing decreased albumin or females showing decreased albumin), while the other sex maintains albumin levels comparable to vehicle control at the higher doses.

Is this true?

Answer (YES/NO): NO